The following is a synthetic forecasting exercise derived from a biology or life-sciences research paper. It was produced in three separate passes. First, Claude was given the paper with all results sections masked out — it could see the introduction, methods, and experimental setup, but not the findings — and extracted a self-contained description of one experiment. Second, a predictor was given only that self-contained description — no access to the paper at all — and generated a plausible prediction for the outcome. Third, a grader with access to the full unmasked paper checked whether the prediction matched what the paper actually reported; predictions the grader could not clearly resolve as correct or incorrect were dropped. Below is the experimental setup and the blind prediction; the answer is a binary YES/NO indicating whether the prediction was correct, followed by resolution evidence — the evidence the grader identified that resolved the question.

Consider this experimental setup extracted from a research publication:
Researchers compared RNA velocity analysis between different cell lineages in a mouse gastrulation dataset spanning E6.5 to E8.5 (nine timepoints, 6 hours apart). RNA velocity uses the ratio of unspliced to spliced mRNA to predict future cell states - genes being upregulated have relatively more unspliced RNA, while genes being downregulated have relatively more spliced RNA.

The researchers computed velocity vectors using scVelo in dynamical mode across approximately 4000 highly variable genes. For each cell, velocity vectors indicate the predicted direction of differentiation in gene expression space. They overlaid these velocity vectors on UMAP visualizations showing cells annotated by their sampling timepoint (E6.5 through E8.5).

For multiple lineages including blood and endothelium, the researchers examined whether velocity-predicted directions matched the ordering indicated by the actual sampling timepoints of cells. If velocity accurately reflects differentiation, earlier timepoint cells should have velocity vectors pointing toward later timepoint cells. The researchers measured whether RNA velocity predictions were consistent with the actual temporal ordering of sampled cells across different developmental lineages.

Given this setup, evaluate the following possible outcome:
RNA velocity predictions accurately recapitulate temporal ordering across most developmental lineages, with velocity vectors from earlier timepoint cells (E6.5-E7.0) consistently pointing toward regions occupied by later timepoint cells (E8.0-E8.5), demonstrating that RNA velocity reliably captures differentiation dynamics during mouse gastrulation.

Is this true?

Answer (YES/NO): NO